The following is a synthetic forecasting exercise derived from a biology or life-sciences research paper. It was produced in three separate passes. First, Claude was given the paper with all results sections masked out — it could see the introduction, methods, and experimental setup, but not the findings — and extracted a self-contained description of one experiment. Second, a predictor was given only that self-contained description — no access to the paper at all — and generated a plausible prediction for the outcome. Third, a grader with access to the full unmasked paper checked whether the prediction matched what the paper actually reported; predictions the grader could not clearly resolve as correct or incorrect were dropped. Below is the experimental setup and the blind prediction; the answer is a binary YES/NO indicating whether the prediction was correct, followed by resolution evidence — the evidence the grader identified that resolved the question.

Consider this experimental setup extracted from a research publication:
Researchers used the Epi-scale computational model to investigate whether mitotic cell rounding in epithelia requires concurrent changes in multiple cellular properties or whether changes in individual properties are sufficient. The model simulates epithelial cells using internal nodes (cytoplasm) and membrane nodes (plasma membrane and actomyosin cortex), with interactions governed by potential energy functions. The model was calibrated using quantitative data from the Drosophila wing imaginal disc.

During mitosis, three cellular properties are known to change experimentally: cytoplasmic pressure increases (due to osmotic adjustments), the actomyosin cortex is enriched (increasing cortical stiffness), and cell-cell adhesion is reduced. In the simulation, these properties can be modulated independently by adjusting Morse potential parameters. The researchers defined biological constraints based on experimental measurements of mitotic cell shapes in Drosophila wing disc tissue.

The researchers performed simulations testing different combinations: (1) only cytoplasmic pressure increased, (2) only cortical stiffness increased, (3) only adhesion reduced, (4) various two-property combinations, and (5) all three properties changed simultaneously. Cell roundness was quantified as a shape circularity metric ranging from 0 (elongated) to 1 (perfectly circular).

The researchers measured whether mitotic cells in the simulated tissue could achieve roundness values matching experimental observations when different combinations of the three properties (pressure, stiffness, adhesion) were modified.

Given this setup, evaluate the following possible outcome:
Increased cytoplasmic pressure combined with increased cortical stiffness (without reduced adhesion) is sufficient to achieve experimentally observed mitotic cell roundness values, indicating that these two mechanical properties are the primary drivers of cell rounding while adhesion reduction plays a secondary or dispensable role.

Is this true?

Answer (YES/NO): NO